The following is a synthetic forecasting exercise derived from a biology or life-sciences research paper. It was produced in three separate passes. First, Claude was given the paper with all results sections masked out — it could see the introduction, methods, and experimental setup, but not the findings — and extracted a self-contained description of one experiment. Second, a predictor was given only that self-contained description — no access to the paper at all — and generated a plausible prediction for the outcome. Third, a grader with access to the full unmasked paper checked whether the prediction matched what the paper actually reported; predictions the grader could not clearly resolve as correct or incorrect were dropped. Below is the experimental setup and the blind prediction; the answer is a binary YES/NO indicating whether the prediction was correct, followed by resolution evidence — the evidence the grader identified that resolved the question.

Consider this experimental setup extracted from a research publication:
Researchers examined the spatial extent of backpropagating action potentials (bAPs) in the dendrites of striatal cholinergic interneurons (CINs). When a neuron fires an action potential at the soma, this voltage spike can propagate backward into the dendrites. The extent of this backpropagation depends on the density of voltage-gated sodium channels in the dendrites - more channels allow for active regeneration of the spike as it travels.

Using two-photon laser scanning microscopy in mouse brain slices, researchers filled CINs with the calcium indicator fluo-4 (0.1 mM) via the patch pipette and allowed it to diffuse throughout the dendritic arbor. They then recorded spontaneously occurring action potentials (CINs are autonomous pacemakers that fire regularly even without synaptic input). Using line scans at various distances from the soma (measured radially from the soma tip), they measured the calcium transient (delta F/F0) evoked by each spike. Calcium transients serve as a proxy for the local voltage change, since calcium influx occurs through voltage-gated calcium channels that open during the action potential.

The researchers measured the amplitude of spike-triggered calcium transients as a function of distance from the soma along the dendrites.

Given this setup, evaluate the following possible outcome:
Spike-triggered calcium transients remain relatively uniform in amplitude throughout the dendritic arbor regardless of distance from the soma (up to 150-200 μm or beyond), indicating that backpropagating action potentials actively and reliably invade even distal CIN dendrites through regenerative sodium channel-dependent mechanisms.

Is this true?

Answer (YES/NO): NO